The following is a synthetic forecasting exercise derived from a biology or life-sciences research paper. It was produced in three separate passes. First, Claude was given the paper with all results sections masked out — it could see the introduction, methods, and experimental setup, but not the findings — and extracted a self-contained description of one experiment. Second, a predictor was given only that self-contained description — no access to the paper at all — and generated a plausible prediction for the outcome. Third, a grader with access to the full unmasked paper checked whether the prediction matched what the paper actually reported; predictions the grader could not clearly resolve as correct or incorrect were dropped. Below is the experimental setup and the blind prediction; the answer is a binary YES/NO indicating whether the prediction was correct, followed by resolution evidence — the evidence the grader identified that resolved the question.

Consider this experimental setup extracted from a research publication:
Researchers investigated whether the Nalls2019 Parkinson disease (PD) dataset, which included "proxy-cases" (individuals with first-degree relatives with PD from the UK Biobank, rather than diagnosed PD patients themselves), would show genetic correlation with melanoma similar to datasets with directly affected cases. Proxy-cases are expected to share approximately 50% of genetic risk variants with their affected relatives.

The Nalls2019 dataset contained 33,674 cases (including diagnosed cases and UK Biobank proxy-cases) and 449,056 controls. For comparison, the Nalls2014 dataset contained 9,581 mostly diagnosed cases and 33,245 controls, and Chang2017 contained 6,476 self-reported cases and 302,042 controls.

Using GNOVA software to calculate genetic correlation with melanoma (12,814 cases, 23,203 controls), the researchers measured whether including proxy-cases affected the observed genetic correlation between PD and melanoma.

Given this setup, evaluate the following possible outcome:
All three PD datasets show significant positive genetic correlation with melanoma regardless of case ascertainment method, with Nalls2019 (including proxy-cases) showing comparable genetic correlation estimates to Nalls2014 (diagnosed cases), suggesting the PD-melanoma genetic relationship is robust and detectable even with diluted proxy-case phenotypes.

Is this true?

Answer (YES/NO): YES